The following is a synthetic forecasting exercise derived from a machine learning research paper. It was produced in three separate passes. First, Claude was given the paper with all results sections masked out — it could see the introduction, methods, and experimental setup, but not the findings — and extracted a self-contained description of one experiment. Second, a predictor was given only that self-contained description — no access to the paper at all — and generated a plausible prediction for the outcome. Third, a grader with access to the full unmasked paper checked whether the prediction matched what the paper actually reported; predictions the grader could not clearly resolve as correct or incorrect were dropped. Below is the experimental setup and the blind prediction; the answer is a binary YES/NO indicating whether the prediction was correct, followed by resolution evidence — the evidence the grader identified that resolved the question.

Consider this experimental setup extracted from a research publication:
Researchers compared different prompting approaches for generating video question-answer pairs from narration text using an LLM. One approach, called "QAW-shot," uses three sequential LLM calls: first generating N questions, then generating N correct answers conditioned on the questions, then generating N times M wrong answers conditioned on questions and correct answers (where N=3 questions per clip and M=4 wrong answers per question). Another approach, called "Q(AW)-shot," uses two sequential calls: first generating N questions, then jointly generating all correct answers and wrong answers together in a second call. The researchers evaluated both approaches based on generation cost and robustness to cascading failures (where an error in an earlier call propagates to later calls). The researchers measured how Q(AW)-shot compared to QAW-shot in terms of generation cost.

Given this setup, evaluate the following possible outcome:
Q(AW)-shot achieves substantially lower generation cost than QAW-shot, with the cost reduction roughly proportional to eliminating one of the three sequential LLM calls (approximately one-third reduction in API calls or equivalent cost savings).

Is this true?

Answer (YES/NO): YES